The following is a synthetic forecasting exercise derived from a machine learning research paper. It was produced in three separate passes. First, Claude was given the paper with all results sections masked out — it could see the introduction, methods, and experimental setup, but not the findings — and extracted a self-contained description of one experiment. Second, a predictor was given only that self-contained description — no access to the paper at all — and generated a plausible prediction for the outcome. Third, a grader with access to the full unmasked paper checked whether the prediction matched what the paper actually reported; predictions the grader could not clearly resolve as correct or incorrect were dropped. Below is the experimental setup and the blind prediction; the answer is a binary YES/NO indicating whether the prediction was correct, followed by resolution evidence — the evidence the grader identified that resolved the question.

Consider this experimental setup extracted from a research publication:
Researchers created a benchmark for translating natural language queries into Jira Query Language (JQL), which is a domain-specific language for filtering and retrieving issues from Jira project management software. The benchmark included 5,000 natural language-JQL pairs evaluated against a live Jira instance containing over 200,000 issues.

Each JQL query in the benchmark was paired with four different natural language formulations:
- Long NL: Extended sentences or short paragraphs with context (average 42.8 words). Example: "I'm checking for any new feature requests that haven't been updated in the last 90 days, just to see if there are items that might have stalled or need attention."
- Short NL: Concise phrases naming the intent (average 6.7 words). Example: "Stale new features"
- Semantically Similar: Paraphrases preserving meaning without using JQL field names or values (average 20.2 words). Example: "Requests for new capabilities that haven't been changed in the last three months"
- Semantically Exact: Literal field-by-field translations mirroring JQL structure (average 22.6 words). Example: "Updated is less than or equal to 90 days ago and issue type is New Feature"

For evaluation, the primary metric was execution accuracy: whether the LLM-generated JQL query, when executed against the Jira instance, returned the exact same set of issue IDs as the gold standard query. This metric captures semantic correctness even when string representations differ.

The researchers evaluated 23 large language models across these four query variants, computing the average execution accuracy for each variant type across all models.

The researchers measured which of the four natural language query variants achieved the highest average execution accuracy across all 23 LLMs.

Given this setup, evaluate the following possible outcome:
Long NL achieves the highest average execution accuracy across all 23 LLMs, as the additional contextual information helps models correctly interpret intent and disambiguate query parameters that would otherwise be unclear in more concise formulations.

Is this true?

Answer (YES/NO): NO